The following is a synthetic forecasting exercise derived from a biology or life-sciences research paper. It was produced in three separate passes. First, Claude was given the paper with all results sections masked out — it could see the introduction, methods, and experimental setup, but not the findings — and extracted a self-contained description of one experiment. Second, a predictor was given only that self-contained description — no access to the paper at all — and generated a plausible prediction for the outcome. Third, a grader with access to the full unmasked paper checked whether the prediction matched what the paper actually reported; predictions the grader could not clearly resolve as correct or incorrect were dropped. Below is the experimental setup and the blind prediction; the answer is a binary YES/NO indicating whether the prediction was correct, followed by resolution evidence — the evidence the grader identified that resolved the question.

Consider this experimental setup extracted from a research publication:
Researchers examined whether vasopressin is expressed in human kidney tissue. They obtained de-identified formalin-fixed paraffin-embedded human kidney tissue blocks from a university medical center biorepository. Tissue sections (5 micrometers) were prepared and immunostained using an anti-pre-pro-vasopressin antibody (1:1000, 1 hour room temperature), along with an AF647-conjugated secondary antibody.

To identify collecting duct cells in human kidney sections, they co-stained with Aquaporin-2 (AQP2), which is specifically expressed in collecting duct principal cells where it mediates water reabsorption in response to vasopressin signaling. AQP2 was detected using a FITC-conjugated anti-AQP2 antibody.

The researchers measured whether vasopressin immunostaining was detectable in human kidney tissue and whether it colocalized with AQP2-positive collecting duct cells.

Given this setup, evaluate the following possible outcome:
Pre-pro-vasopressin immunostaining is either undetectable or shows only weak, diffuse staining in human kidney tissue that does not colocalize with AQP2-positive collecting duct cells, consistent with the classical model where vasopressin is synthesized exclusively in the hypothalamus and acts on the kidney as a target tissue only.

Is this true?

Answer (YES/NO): NO